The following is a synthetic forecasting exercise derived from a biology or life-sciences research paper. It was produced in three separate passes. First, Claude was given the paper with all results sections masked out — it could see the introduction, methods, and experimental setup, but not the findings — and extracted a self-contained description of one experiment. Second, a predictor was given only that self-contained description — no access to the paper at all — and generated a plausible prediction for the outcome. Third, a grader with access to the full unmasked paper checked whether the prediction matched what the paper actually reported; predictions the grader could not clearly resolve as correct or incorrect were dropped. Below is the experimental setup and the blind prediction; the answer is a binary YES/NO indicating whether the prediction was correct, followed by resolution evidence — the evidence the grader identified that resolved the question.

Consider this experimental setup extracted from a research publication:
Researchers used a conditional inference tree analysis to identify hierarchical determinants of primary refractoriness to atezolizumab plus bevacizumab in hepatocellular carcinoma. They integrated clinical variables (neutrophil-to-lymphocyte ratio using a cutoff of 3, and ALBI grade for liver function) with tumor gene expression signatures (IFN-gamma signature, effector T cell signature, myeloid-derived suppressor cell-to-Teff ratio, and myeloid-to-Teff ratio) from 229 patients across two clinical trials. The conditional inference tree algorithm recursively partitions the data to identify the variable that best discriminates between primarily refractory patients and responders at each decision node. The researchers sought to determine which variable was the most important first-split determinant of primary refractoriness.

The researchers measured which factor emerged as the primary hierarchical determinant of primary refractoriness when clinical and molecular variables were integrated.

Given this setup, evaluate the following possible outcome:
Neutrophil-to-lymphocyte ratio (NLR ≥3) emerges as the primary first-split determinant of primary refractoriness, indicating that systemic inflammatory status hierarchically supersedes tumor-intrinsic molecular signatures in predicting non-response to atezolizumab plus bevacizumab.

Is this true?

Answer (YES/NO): NO